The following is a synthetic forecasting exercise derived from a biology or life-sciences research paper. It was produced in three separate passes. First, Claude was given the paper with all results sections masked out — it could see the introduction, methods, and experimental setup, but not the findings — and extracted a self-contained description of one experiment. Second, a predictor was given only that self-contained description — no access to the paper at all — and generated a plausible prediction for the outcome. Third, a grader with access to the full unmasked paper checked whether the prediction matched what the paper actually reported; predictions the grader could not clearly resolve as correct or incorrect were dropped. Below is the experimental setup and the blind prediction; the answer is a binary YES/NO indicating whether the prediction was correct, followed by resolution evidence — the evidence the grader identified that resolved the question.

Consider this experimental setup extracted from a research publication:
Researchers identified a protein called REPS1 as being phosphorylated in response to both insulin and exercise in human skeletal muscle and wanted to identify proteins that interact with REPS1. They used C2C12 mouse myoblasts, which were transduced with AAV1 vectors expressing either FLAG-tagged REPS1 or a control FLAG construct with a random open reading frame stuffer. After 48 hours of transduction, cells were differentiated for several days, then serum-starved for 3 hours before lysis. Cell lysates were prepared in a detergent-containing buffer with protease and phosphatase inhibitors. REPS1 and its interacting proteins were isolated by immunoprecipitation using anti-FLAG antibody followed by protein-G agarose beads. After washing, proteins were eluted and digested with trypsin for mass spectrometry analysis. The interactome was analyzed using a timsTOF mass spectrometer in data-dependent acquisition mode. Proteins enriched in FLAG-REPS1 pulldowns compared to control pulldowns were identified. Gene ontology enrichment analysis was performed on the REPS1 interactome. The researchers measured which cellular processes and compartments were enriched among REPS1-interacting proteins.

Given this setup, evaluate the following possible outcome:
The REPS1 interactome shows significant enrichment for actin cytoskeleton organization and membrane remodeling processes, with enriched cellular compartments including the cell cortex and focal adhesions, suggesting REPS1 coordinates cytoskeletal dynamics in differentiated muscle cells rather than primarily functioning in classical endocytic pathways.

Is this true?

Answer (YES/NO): NO